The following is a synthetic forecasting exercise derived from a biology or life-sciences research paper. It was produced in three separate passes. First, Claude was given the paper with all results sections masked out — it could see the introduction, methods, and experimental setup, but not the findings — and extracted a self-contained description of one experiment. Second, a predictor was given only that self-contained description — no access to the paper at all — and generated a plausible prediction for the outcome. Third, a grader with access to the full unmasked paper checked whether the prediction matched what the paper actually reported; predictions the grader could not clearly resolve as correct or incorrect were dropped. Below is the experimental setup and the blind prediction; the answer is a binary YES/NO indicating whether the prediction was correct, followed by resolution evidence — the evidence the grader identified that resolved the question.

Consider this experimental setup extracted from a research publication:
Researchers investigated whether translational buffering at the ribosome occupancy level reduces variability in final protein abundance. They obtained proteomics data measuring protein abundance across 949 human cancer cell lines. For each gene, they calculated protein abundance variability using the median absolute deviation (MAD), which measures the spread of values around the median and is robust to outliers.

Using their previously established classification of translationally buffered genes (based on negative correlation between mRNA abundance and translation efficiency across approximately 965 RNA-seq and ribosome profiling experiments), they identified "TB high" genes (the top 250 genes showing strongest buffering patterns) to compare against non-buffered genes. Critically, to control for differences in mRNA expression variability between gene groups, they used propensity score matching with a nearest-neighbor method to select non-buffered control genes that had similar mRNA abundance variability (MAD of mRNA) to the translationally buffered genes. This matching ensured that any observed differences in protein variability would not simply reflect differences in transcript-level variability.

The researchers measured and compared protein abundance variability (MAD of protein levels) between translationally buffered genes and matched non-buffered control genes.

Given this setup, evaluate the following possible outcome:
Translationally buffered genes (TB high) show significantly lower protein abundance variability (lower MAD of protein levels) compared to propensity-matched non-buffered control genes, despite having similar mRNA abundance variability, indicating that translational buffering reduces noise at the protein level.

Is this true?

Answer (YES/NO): YES